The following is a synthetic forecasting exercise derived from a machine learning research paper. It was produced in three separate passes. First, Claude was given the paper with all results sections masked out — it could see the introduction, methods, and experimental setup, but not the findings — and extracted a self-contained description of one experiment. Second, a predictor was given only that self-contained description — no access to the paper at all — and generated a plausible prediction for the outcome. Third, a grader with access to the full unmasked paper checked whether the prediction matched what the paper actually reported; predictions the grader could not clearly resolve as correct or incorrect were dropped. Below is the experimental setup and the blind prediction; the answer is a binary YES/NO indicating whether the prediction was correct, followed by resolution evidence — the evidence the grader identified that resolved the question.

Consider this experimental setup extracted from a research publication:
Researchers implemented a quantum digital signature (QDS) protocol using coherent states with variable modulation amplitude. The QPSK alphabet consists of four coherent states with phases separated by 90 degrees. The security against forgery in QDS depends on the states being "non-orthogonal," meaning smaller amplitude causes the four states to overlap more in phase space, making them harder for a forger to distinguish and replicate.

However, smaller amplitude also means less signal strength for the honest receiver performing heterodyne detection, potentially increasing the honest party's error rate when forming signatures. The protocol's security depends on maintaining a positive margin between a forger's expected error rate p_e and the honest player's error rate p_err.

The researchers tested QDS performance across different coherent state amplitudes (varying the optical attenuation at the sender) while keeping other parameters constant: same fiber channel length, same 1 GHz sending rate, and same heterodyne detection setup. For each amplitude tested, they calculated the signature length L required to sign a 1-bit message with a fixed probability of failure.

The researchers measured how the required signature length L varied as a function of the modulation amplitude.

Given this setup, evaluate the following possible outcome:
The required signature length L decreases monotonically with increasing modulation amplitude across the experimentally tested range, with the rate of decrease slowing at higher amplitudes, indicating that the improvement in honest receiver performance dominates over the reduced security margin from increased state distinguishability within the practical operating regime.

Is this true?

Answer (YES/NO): NO